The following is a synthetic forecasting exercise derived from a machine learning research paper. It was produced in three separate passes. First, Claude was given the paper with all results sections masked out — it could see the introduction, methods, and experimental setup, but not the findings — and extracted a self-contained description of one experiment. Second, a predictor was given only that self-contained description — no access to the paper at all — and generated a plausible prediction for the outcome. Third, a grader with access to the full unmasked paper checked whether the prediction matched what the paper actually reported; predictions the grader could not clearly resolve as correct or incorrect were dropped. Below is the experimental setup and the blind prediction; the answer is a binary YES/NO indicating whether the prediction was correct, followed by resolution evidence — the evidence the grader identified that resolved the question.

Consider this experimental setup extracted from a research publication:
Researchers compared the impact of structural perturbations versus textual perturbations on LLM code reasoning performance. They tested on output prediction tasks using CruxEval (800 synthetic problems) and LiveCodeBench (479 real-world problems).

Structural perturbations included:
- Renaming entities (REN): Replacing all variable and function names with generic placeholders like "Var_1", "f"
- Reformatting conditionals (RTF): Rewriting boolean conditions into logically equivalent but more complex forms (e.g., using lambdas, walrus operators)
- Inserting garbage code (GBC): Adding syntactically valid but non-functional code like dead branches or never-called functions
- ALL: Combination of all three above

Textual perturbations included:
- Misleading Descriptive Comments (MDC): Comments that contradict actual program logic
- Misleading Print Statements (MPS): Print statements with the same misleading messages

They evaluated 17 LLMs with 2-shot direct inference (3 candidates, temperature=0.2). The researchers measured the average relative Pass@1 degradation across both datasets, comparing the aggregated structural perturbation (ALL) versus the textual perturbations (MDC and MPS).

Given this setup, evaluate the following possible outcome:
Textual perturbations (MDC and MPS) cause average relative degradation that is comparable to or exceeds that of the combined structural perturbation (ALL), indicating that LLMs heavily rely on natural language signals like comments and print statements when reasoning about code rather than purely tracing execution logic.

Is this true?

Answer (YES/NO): YES